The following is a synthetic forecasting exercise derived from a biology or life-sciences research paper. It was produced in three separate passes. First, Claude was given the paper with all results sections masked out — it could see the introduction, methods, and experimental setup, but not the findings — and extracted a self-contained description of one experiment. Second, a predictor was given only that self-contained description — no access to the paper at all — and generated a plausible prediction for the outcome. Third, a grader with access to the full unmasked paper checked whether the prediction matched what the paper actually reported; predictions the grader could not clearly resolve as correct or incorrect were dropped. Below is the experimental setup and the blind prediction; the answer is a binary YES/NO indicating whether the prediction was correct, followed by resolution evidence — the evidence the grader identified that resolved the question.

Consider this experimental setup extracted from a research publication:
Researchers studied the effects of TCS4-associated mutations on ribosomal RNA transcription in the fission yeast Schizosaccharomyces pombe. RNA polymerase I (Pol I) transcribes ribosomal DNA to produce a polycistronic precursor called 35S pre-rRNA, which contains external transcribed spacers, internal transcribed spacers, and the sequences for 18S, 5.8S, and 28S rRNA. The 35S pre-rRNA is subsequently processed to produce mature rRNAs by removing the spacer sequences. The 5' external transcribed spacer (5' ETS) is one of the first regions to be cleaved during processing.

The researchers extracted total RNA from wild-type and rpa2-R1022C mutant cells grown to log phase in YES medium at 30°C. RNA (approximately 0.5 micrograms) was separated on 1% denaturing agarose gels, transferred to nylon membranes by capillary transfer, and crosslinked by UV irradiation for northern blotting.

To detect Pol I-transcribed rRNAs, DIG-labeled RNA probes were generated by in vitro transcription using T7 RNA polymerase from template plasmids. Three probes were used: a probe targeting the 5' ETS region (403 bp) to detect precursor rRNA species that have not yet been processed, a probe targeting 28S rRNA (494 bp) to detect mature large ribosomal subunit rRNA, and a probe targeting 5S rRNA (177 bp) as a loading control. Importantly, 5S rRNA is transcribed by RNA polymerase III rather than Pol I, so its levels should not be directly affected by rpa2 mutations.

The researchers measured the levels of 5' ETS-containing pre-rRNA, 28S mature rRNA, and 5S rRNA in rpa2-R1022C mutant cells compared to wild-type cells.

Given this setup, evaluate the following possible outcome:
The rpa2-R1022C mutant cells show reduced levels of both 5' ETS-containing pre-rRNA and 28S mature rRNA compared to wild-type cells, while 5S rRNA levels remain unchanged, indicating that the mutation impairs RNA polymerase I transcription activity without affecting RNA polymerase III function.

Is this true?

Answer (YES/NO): NO